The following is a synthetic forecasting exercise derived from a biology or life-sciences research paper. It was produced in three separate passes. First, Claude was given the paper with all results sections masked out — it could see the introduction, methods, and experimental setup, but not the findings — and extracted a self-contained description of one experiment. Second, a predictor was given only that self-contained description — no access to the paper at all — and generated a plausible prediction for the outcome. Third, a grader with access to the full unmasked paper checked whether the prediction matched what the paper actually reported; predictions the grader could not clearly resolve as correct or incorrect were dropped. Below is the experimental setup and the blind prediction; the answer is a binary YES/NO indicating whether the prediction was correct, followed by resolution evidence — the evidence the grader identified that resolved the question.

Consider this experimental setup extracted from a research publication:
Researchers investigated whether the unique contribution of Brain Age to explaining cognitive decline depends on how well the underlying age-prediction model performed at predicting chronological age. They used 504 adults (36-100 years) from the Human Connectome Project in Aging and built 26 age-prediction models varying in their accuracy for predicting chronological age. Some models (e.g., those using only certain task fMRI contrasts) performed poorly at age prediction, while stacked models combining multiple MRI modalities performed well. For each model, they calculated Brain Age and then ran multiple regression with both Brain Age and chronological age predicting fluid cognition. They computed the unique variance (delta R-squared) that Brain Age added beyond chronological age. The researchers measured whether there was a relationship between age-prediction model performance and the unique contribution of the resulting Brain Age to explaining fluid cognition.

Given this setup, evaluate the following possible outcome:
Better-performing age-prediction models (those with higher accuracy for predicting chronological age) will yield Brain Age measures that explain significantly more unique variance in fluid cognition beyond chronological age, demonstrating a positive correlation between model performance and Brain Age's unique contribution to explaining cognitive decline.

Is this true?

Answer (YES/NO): NO